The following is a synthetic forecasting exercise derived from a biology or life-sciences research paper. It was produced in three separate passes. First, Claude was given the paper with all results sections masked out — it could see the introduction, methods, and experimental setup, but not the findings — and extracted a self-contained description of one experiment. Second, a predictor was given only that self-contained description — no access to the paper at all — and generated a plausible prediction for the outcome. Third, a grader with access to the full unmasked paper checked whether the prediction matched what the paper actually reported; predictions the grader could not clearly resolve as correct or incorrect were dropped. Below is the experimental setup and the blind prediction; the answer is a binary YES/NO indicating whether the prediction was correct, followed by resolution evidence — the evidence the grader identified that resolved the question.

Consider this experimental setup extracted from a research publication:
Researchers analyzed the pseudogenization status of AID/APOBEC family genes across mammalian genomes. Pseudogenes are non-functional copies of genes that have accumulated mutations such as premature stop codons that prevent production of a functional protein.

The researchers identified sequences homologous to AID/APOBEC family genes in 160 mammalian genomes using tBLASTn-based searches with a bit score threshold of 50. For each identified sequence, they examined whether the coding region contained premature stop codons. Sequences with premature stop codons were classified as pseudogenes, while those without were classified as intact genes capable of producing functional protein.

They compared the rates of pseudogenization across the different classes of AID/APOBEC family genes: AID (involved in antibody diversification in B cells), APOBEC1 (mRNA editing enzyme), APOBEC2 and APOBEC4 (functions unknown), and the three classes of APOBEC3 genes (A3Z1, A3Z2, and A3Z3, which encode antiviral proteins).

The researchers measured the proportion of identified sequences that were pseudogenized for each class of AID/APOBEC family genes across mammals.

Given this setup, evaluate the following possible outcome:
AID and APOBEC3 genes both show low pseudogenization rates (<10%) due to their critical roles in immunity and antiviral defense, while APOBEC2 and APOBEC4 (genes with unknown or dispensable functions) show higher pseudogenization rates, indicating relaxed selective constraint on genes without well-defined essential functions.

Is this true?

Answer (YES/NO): NO